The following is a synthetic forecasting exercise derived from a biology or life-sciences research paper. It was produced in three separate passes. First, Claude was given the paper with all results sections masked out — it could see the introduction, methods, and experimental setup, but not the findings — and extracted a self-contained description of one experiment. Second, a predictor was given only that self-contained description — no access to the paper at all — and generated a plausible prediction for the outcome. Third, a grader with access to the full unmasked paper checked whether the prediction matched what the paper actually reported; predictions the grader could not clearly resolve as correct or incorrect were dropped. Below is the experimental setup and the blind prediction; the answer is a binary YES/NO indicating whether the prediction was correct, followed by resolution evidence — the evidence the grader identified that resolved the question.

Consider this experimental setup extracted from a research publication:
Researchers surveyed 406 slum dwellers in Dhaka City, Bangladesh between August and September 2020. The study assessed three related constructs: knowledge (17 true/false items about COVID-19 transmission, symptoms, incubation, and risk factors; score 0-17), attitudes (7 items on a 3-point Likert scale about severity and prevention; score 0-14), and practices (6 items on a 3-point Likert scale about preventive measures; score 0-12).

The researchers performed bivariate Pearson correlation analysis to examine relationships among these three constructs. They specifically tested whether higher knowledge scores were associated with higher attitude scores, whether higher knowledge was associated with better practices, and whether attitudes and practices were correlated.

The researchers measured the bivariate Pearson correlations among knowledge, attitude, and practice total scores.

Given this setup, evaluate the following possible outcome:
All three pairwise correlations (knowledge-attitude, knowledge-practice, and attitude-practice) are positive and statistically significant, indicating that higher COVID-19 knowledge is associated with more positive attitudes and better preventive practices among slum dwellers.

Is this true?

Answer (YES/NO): YES